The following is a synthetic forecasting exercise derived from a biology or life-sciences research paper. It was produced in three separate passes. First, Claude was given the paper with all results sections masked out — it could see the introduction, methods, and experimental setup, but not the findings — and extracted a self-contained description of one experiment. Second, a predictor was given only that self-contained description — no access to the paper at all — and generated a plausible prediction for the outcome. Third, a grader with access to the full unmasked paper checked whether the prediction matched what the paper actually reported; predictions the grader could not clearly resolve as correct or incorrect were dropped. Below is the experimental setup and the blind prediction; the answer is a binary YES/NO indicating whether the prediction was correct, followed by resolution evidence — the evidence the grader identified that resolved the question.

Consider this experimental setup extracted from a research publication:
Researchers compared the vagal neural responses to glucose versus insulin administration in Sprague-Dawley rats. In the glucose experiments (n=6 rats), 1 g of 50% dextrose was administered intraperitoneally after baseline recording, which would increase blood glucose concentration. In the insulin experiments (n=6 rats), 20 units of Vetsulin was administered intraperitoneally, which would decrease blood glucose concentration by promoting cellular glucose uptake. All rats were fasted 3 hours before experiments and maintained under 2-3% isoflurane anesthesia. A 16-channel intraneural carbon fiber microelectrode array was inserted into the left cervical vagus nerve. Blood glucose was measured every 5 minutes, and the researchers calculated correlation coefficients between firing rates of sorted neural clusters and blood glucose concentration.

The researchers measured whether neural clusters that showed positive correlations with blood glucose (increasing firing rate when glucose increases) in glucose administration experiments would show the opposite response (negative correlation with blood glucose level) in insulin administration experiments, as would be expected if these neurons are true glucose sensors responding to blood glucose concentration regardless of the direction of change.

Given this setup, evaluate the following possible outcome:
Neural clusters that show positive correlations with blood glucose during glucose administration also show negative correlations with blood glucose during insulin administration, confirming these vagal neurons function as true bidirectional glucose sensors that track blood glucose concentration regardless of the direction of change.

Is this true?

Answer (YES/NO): NO